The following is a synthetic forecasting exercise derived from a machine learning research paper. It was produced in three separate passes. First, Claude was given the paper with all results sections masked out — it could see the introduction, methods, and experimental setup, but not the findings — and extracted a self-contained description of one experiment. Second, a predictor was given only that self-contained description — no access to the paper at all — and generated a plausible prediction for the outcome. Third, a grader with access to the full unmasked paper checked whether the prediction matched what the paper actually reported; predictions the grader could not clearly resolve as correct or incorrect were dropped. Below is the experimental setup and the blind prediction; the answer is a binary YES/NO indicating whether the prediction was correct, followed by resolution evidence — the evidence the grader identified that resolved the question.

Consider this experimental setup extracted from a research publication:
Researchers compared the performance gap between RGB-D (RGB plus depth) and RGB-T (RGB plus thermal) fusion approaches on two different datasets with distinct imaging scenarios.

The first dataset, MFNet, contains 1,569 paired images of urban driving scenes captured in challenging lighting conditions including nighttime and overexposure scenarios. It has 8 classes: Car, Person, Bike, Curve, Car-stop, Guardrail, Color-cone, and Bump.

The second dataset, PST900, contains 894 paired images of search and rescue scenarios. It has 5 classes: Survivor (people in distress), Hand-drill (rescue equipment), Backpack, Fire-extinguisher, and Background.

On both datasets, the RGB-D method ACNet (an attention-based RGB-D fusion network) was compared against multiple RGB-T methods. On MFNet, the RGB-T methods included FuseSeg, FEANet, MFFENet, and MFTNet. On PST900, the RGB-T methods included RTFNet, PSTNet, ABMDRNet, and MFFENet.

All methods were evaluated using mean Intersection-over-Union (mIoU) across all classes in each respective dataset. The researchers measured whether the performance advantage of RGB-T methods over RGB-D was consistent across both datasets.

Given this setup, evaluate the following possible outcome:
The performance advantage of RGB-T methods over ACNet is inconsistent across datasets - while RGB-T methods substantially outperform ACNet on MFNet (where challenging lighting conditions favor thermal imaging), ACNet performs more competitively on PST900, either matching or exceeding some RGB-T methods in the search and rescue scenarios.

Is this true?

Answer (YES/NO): YES